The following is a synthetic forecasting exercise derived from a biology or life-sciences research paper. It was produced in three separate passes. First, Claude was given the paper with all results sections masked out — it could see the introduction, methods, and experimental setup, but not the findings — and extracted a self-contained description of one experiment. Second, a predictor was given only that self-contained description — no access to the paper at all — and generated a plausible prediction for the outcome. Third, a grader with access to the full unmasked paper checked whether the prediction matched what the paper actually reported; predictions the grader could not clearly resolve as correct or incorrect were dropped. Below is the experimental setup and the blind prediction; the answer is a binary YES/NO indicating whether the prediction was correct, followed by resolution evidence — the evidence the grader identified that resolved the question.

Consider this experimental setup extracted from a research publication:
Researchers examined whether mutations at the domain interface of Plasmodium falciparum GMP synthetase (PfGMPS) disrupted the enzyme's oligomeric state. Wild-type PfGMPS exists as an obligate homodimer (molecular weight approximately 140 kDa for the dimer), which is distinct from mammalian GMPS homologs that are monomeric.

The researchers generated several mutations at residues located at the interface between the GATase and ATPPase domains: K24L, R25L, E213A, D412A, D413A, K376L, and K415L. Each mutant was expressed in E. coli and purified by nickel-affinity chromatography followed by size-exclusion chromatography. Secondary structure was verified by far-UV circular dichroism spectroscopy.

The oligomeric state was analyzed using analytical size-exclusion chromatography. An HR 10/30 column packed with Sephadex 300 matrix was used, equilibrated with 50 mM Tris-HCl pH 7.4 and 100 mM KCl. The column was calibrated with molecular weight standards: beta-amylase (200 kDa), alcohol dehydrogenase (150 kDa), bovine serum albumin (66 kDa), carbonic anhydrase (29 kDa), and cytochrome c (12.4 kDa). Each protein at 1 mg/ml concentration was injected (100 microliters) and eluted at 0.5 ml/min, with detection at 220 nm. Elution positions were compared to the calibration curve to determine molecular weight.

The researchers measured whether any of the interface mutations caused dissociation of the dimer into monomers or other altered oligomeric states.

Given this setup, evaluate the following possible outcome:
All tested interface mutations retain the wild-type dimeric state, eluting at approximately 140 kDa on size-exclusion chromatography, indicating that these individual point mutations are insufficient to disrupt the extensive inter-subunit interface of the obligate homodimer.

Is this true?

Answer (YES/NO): YES